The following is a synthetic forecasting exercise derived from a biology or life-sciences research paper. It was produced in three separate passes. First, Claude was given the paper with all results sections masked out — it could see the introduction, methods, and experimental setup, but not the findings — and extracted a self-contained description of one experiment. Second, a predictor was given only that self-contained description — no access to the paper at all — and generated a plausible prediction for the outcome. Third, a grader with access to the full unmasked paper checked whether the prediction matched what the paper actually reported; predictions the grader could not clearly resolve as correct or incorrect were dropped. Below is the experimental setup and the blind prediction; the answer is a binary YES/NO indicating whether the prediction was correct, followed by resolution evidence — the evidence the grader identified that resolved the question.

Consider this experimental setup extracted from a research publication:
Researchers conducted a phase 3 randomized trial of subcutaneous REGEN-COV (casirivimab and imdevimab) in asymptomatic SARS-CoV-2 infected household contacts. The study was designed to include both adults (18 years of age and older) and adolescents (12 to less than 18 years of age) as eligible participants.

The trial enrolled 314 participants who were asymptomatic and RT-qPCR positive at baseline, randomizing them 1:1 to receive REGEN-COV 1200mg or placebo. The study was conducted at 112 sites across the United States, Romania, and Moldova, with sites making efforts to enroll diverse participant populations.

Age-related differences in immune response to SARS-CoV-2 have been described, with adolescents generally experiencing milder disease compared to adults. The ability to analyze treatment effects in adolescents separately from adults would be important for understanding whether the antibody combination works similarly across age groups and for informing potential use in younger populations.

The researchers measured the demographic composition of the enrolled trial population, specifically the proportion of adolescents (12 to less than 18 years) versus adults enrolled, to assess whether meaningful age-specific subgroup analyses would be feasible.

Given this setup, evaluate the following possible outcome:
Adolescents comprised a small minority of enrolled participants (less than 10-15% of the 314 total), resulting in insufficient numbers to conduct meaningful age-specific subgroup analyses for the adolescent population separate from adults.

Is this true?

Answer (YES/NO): YES